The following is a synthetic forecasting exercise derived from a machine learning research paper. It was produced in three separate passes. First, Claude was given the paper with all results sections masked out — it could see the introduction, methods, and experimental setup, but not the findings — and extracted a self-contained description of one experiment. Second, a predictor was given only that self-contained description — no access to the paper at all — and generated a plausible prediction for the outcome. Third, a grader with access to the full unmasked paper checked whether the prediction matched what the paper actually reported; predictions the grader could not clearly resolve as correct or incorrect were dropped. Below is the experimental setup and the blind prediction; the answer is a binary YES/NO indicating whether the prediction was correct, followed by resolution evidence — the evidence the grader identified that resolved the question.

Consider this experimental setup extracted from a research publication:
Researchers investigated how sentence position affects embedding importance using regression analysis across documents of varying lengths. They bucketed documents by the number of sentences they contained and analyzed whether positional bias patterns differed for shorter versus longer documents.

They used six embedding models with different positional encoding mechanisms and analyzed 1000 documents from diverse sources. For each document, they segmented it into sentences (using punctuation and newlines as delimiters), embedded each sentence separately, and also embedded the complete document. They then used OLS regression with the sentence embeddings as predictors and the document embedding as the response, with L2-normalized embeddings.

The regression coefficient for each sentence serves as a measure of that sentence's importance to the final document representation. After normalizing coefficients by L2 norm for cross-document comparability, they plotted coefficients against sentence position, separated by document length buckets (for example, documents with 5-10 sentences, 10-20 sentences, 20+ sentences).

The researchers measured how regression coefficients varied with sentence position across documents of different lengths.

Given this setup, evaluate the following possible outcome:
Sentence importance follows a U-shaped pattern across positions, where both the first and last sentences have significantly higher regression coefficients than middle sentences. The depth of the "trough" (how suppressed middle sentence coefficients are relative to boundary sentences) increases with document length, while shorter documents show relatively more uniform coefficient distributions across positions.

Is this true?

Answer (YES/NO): NO